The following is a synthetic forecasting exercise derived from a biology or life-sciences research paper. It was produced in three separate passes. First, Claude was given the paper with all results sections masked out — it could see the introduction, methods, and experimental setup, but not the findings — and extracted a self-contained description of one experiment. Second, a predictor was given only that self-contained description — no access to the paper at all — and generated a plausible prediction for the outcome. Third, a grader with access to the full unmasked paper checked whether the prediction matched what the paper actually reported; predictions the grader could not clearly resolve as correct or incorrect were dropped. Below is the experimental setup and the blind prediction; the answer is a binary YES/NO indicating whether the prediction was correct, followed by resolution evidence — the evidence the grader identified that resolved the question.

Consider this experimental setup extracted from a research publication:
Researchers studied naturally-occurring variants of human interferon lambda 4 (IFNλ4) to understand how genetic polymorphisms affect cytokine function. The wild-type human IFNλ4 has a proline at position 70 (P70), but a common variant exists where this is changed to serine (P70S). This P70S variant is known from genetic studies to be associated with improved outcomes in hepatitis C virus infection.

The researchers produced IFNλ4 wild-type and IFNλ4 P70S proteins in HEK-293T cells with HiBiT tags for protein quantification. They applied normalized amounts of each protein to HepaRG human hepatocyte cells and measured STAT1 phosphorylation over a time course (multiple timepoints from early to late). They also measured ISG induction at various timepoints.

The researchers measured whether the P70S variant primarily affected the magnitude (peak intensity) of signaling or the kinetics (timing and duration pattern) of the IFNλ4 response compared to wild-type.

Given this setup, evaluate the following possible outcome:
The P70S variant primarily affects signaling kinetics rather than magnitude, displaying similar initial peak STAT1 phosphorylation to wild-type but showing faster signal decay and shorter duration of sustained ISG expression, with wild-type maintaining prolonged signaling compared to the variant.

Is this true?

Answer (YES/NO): NO